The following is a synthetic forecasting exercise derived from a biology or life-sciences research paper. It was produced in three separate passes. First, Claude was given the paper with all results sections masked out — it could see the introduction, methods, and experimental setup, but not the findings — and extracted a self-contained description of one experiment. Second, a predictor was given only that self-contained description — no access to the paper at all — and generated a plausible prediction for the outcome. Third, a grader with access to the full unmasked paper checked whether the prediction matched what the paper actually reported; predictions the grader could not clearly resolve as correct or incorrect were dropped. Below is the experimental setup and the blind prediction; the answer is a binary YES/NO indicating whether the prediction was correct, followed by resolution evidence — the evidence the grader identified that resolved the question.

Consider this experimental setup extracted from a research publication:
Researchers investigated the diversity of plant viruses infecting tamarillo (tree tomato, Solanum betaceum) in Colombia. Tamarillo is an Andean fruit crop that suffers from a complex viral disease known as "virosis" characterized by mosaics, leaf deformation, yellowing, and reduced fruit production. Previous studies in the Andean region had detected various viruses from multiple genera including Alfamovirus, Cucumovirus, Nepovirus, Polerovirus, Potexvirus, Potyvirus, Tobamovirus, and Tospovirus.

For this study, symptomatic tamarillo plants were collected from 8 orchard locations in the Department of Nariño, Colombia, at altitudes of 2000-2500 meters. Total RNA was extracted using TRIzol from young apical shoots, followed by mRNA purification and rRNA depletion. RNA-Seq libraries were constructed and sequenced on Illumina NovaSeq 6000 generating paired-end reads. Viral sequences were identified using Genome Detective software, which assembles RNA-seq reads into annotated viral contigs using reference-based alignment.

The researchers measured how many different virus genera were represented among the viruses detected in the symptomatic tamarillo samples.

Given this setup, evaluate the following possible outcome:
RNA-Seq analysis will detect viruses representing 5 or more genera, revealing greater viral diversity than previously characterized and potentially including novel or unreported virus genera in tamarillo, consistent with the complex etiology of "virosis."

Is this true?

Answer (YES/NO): NO